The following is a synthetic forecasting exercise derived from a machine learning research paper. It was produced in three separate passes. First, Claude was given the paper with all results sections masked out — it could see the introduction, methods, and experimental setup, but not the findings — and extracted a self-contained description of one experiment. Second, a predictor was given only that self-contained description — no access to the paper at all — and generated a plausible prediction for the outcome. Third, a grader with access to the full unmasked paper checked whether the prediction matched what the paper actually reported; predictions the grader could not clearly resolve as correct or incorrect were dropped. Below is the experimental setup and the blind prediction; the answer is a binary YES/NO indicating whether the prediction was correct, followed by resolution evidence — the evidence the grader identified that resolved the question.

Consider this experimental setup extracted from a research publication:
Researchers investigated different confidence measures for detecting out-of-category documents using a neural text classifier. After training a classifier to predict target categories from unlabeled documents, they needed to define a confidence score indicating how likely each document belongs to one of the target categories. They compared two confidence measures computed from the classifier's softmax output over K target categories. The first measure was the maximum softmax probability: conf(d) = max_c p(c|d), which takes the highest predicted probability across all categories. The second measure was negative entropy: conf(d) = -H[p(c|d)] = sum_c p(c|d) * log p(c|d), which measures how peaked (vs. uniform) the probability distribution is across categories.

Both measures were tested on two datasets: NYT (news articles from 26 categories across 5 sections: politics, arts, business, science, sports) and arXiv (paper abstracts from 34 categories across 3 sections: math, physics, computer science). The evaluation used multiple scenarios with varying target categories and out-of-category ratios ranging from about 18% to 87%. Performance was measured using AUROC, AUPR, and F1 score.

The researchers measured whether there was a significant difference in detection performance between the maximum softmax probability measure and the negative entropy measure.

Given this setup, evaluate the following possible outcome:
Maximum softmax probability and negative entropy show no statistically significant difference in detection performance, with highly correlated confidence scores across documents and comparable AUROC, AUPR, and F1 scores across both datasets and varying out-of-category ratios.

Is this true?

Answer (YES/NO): NO